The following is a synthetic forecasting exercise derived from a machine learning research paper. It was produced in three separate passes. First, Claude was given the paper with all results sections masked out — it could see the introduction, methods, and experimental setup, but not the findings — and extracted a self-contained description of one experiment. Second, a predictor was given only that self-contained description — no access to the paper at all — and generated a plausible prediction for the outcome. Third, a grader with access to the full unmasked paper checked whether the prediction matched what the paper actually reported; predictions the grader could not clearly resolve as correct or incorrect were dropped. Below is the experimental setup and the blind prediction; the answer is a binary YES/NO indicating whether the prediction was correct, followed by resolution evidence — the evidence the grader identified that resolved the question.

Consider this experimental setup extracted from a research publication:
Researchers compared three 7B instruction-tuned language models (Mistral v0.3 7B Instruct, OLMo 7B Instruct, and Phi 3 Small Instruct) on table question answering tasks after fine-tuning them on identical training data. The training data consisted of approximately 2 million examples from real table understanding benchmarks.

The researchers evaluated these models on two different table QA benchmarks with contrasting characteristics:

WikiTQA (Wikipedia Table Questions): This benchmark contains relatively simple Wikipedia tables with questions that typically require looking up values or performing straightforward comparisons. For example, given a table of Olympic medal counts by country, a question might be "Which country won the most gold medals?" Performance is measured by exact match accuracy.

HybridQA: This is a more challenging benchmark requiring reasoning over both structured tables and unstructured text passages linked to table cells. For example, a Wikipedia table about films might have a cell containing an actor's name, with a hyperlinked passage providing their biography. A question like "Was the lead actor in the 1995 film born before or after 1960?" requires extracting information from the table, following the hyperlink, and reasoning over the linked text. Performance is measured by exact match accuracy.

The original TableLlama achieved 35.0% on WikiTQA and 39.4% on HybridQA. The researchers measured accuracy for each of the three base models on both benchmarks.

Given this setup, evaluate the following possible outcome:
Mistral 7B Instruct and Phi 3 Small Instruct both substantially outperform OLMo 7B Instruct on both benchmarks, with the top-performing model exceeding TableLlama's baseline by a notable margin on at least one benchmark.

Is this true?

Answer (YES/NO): YES